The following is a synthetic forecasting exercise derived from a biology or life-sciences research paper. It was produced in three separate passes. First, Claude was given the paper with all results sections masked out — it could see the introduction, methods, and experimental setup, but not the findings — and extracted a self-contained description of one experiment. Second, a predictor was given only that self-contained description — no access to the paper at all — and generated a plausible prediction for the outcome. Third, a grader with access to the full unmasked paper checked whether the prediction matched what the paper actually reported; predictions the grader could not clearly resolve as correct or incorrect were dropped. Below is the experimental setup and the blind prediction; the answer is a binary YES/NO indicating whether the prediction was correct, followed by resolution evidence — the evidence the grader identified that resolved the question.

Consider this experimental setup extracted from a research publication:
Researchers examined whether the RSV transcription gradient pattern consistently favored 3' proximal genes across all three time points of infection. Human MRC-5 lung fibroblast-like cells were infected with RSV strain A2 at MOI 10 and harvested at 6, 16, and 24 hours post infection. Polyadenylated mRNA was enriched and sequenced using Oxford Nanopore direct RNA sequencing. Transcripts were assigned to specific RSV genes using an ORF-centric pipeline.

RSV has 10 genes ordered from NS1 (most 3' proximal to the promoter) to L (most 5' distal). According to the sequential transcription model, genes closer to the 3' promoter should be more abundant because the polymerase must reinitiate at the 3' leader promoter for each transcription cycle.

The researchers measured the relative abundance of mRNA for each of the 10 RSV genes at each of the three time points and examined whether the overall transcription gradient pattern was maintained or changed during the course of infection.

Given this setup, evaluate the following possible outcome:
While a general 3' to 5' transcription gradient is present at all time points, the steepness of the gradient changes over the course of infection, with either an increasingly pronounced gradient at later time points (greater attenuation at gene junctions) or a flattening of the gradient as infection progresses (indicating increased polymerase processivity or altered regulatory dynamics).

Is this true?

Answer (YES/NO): YES